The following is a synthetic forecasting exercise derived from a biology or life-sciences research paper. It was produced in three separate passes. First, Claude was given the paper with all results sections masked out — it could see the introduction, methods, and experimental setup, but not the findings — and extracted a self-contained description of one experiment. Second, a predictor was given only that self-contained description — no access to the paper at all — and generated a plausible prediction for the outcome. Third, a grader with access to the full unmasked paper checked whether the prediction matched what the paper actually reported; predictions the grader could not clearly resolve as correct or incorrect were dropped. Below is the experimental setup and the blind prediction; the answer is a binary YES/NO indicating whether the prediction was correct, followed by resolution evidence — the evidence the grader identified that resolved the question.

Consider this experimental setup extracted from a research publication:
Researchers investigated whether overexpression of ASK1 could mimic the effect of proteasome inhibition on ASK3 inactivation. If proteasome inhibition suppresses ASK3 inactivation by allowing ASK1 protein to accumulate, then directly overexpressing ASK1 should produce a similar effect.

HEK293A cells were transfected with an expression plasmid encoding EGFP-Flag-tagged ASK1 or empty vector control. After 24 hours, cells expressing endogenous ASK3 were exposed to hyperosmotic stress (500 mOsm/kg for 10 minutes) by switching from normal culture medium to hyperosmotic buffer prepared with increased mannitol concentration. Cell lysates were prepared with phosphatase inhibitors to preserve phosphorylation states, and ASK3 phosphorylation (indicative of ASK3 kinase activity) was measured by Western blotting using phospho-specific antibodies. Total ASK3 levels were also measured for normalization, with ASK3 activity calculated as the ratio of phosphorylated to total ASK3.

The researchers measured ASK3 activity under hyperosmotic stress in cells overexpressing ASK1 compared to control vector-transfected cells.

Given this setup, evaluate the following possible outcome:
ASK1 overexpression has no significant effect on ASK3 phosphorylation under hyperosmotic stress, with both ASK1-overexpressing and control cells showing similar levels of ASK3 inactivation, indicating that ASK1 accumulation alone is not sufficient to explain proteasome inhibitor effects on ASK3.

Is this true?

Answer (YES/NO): NO